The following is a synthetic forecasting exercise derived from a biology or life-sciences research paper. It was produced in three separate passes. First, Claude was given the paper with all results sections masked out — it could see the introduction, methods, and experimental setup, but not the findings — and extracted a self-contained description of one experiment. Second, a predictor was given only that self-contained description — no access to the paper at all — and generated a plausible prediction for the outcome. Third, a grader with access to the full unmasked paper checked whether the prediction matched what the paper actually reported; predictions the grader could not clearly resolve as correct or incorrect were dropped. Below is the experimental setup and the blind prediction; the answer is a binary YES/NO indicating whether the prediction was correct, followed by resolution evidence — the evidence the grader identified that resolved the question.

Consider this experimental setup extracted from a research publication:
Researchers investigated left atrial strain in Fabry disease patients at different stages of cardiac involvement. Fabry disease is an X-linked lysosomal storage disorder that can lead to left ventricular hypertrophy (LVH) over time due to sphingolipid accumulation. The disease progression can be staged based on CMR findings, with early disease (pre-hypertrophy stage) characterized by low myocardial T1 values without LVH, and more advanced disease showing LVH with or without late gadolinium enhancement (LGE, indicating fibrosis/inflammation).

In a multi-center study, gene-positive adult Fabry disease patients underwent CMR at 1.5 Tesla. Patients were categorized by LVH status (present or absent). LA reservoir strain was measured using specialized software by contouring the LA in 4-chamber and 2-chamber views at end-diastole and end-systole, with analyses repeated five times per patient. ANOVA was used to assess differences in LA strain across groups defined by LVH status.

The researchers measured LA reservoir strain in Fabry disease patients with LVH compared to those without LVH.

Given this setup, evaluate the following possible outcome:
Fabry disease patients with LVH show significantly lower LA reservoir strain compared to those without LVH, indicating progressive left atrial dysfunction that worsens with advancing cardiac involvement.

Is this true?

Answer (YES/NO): YES